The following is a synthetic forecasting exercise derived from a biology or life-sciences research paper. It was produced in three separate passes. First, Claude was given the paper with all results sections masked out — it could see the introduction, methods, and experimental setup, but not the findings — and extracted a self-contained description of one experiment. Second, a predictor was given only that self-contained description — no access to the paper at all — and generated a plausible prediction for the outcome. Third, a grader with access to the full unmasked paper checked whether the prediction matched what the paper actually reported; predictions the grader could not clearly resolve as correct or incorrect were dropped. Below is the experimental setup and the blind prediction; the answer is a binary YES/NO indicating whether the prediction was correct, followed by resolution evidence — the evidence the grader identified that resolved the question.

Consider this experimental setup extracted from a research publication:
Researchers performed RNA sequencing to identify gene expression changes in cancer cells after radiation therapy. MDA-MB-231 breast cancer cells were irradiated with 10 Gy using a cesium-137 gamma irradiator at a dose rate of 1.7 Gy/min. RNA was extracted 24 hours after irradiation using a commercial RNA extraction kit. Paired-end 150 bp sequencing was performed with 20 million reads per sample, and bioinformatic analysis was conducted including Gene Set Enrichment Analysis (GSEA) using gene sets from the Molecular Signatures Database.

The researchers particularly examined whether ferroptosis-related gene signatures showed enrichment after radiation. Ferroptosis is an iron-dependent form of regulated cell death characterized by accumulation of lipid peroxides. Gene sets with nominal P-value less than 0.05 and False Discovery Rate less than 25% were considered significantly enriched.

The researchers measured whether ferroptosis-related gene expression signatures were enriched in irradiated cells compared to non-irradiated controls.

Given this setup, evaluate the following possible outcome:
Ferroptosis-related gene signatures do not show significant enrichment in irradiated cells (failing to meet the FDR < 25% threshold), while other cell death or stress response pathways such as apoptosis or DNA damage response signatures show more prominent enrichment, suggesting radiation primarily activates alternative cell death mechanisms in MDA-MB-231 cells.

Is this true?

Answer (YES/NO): NO